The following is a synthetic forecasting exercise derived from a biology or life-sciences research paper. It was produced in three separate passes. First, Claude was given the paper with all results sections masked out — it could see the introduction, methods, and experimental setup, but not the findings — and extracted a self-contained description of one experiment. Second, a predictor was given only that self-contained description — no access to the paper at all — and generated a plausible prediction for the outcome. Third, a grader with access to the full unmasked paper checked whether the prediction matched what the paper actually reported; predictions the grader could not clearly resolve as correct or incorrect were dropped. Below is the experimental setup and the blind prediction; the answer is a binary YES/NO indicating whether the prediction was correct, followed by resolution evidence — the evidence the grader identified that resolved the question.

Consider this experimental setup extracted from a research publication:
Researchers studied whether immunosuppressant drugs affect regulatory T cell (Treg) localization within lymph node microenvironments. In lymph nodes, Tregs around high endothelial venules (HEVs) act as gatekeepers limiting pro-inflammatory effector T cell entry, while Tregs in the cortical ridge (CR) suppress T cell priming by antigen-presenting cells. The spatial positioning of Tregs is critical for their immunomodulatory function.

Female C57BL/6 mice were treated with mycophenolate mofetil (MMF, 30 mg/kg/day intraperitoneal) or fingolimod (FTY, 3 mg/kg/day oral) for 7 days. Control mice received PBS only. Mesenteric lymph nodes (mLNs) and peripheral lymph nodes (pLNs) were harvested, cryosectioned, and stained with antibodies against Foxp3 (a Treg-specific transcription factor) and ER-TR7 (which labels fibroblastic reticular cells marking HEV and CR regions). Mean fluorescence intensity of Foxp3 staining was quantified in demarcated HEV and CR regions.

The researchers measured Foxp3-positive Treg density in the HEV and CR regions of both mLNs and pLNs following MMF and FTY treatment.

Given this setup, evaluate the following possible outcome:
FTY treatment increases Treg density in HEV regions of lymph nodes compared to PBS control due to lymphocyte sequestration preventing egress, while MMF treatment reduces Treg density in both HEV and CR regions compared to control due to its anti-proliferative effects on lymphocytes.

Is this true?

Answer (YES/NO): NO